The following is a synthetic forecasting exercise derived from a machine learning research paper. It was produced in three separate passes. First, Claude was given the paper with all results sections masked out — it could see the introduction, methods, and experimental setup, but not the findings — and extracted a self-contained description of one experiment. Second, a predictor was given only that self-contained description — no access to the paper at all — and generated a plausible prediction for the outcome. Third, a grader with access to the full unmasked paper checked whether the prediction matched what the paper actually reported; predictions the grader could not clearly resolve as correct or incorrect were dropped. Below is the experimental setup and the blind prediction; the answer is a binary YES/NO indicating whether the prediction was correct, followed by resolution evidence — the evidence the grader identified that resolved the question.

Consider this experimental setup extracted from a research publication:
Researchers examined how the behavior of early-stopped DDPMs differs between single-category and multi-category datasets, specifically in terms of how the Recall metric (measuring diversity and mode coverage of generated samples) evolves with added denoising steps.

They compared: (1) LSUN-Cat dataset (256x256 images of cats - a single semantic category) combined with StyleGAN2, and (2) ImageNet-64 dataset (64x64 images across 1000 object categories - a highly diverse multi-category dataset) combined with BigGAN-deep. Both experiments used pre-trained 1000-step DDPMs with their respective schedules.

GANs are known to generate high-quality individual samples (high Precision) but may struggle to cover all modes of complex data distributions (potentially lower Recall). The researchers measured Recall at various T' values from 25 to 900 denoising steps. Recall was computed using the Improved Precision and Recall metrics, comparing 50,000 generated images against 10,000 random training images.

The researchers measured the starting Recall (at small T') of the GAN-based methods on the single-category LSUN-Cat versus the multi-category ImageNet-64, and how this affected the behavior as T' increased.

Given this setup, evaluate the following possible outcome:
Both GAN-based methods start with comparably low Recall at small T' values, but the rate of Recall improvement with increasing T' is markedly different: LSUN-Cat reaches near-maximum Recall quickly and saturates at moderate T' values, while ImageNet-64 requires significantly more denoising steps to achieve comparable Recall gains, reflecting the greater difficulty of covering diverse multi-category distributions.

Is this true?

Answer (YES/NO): NO